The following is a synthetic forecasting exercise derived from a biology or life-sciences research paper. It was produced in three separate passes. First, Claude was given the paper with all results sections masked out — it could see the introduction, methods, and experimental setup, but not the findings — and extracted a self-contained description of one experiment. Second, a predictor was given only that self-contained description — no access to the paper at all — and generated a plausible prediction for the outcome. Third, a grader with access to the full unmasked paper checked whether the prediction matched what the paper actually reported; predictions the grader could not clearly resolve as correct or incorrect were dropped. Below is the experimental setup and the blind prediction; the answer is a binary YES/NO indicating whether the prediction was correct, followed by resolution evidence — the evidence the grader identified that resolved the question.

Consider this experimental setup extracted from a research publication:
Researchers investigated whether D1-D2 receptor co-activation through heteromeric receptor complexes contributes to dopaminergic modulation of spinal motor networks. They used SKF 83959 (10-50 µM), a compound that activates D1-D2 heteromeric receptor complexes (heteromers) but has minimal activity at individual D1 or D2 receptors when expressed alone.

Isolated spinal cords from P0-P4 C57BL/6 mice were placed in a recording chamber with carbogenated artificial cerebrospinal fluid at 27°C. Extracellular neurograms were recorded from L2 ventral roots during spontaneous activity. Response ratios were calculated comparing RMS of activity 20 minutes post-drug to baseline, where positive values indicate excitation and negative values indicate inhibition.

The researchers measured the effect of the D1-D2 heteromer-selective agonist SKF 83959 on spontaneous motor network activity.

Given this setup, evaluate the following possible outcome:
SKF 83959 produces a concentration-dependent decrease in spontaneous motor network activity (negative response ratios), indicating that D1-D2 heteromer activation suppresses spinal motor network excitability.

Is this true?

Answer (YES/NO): NO